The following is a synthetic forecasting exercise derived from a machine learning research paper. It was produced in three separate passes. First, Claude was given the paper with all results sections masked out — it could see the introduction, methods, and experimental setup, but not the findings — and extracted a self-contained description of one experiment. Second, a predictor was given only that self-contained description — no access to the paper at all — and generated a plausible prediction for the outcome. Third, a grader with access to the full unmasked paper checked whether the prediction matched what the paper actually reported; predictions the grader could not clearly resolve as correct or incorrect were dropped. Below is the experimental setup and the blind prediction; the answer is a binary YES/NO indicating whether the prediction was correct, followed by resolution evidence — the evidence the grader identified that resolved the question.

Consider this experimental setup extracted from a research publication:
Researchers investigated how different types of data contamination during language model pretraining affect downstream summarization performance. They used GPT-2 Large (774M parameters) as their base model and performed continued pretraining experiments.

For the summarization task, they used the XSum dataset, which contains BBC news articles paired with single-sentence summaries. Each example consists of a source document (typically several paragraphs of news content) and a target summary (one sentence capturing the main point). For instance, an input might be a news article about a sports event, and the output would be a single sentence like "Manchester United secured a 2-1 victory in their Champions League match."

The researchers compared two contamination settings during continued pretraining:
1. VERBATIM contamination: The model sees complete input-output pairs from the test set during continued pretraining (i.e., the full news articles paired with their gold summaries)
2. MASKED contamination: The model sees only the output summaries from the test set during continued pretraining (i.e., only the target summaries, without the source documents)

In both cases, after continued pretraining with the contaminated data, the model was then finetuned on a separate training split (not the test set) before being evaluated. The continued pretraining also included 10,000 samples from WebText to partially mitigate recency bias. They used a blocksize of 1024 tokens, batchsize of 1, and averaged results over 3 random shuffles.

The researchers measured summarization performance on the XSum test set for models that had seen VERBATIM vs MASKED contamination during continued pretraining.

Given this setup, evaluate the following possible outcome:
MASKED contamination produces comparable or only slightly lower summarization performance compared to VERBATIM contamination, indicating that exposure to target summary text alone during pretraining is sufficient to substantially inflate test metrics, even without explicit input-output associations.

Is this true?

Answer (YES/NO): NO